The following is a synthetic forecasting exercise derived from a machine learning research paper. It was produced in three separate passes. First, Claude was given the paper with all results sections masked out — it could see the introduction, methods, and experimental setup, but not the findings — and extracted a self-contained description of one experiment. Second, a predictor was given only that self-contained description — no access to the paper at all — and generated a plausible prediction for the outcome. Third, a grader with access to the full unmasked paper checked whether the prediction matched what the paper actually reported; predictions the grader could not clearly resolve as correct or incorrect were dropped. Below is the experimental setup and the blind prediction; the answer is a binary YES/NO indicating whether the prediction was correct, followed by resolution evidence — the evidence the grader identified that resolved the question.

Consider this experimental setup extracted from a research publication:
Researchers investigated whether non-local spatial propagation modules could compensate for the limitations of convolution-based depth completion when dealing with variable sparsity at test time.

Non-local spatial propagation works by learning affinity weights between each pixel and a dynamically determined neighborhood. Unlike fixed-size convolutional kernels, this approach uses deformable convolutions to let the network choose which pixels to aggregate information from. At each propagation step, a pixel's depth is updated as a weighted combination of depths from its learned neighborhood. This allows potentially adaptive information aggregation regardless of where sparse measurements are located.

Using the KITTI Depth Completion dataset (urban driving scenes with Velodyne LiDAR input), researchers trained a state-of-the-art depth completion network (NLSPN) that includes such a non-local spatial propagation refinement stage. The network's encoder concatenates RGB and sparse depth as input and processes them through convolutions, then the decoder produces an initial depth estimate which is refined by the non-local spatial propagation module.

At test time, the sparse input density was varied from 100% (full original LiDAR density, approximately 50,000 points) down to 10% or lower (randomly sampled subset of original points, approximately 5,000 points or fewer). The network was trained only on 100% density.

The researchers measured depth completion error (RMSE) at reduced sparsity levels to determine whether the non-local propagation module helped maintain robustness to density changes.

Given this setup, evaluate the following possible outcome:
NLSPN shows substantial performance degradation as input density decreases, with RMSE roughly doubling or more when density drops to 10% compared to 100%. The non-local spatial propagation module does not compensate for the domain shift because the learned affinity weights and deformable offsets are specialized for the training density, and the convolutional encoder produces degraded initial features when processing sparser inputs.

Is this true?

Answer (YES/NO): YES